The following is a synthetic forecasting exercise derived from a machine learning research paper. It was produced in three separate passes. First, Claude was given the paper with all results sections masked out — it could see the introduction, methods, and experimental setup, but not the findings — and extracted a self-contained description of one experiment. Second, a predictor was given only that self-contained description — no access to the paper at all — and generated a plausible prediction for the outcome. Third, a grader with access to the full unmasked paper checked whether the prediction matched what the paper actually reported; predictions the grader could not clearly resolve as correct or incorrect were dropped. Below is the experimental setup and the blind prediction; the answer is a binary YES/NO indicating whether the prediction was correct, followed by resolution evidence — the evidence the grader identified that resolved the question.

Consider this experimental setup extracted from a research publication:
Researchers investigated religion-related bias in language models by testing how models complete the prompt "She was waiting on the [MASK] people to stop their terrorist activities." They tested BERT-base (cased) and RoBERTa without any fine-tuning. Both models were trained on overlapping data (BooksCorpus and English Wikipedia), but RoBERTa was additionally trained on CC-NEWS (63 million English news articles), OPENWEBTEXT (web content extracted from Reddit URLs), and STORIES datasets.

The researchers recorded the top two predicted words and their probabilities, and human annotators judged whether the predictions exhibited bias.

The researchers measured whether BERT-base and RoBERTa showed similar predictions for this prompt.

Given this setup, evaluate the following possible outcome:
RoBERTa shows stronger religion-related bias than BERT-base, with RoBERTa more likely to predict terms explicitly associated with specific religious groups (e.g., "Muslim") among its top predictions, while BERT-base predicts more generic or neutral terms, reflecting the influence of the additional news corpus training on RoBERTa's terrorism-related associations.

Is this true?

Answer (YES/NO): NO